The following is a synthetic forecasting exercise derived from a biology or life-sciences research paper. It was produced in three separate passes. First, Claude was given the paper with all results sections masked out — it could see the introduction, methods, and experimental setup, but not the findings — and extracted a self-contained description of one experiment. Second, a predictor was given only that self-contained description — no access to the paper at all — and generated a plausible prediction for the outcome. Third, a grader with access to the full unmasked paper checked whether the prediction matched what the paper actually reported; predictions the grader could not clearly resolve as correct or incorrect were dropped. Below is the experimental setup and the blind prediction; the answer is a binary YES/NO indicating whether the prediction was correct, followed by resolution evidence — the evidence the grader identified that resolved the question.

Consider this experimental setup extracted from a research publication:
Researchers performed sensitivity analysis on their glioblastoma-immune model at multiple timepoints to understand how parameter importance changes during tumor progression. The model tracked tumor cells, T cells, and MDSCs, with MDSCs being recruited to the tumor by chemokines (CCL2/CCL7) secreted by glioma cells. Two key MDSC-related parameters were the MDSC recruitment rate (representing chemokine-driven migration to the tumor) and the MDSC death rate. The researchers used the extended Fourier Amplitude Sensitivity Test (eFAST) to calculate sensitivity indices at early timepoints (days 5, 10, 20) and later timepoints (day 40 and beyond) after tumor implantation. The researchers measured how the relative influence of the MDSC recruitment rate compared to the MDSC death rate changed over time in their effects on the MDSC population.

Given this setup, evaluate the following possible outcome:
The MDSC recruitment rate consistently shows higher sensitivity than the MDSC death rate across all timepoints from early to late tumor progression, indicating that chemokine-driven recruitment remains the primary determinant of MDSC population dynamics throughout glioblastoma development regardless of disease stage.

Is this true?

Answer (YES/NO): NO